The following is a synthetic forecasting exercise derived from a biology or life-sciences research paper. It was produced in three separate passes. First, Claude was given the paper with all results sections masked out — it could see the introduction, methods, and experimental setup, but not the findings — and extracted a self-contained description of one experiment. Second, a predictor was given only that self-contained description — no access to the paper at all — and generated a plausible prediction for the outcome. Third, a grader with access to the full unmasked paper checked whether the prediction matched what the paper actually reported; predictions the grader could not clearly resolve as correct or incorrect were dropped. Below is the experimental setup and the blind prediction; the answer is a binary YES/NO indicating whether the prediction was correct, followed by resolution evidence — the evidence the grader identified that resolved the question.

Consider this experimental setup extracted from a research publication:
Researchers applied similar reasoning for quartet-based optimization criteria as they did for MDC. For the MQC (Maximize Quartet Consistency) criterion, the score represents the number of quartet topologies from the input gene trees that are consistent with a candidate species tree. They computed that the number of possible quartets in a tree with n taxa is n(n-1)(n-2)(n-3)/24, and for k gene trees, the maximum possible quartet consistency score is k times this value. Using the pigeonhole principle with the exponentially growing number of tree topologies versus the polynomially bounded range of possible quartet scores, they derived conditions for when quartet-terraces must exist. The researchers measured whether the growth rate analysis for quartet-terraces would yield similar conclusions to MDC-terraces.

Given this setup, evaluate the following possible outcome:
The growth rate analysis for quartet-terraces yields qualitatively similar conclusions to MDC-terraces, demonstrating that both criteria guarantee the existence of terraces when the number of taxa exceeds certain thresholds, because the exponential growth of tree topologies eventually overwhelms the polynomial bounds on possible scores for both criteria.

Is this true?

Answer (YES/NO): YES